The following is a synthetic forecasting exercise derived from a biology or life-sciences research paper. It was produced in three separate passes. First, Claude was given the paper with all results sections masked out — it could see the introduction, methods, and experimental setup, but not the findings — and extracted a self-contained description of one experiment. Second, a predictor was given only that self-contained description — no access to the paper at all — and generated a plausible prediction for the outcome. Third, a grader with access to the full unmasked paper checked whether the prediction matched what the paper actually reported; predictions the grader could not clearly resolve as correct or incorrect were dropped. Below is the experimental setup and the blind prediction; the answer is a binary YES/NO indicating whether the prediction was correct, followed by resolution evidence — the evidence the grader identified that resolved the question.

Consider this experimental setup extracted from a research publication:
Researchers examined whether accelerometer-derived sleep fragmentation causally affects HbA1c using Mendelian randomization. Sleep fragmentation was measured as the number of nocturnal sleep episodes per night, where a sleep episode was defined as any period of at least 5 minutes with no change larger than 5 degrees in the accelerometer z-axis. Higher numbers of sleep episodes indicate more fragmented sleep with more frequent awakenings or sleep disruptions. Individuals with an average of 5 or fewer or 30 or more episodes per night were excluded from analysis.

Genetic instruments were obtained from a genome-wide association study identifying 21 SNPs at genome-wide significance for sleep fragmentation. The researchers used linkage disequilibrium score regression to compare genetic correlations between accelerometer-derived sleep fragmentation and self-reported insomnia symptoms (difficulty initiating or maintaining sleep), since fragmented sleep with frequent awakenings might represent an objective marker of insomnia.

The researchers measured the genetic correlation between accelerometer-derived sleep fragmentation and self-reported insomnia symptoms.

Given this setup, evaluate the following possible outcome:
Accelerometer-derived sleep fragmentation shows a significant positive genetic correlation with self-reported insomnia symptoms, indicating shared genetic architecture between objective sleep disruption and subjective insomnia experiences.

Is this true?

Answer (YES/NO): NO